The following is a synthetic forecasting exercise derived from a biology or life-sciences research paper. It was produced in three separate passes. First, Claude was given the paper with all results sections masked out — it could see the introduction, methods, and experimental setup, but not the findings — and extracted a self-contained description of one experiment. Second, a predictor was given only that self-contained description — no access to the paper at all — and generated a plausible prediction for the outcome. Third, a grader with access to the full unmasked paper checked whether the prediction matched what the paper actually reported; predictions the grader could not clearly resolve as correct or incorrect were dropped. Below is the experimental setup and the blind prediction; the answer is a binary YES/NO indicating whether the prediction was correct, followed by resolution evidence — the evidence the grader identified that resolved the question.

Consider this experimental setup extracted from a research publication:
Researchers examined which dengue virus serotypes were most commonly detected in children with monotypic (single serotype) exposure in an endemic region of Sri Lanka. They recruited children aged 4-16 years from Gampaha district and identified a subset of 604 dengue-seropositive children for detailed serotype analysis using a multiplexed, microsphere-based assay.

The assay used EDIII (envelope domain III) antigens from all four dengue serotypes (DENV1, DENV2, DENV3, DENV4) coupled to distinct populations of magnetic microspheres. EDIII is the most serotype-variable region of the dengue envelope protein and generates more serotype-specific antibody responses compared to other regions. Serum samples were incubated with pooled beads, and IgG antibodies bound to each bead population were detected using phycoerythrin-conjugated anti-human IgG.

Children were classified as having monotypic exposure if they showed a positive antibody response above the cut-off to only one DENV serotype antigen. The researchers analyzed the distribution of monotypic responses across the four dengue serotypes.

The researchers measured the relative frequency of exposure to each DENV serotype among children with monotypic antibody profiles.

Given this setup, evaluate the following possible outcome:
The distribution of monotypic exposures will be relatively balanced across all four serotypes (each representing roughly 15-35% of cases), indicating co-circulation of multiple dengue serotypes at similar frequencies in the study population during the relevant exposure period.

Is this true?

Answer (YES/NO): NO